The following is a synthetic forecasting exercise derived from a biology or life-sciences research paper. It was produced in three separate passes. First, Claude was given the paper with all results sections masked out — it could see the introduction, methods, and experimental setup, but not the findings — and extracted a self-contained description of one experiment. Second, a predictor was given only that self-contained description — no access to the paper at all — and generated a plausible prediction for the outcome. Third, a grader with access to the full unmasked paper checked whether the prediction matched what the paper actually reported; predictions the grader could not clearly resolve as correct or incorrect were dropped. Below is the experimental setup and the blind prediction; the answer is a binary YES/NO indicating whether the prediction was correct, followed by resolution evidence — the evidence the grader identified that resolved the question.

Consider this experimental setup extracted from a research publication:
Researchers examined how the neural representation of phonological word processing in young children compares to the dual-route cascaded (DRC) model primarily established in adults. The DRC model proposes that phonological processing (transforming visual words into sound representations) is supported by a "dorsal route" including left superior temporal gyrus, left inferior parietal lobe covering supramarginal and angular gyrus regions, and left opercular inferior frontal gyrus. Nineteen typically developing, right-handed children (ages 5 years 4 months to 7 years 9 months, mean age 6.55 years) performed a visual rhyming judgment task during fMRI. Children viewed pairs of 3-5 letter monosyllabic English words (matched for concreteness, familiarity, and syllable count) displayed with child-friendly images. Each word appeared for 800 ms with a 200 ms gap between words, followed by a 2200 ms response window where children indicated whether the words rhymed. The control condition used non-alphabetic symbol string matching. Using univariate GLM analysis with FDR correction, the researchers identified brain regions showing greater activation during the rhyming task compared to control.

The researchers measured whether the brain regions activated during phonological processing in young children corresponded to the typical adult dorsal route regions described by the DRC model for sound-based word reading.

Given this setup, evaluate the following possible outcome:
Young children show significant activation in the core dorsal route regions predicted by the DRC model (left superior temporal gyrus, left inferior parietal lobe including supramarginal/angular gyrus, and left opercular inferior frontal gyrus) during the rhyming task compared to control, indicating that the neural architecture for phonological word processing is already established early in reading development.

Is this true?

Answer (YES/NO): NO